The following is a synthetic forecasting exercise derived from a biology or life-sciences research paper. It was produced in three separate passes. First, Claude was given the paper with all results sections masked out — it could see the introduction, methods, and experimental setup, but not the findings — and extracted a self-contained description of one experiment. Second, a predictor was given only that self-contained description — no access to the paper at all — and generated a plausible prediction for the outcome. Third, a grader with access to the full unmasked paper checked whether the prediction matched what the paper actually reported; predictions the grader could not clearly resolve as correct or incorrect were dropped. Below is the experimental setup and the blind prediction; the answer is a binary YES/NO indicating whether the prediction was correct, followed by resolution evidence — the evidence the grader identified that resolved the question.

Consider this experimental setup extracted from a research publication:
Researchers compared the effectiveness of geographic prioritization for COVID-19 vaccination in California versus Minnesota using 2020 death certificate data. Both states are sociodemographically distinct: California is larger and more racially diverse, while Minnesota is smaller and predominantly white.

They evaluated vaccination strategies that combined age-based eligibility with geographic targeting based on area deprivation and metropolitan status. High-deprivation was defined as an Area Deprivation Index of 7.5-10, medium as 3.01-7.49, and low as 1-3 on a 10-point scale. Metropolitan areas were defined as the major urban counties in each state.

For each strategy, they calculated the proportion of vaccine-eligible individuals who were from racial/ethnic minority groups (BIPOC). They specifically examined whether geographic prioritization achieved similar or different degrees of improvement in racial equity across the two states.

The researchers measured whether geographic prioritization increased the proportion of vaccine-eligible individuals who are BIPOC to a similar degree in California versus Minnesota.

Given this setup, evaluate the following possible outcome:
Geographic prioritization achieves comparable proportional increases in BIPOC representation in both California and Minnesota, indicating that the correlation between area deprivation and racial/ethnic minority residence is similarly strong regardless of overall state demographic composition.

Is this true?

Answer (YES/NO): NO